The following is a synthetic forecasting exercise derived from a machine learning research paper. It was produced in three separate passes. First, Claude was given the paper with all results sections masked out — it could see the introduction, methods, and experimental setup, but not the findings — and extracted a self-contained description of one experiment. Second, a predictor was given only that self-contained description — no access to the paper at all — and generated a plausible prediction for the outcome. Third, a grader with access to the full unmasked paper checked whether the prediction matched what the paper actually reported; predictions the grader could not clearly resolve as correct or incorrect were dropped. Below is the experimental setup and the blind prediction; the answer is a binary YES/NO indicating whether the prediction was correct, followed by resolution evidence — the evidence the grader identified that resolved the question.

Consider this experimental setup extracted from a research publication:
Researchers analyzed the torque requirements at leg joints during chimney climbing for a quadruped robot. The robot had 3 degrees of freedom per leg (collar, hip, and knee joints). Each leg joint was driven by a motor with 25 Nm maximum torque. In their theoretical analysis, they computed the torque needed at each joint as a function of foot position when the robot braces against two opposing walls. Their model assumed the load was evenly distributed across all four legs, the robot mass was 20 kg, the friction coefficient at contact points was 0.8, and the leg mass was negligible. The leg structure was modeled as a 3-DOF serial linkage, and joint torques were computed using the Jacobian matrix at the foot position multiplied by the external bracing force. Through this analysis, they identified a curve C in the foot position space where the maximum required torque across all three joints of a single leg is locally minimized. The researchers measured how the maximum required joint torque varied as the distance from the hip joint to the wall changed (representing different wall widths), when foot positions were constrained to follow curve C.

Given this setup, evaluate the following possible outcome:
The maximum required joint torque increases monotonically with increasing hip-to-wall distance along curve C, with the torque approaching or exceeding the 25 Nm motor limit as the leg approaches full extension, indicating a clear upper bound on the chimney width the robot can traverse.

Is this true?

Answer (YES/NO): NO